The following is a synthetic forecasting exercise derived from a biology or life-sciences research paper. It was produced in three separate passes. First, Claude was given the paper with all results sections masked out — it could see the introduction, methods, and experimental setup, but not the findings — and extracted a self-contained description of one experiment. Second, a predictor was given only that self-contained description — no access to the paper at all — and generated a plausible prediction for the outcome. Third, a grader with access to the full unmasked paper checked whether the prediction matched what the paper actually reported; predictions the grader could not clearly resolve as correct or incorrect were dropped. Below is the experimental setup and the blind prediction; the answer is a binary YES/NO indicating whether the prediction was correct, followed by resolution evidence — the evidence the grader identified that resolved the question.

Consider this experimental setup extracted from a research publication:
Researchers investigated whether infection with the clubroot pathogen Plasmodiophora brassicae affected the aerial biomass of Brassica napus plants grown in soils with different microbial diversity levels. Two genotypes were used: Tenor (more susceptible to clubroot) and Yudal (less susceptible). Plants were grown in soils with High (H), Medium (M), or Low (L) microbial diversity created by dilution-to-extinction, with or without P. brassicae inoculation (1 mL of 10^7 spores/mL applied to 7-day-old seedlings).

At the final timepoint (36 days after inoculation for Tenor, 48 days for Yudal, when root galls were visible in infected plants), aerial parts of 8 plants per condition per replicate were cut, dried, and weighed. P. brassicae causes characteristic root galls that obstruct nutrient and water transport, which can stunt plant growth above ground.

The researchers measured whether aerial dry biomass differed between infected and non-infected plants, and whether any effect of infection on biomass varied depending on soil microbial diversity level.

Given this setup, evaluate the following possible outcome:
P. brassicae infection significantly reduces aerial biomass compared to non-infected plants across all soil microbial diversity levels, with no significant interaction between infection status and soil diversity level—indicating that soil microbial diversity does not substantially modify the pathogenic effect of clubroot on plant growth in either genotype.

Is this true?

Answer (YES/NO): YES